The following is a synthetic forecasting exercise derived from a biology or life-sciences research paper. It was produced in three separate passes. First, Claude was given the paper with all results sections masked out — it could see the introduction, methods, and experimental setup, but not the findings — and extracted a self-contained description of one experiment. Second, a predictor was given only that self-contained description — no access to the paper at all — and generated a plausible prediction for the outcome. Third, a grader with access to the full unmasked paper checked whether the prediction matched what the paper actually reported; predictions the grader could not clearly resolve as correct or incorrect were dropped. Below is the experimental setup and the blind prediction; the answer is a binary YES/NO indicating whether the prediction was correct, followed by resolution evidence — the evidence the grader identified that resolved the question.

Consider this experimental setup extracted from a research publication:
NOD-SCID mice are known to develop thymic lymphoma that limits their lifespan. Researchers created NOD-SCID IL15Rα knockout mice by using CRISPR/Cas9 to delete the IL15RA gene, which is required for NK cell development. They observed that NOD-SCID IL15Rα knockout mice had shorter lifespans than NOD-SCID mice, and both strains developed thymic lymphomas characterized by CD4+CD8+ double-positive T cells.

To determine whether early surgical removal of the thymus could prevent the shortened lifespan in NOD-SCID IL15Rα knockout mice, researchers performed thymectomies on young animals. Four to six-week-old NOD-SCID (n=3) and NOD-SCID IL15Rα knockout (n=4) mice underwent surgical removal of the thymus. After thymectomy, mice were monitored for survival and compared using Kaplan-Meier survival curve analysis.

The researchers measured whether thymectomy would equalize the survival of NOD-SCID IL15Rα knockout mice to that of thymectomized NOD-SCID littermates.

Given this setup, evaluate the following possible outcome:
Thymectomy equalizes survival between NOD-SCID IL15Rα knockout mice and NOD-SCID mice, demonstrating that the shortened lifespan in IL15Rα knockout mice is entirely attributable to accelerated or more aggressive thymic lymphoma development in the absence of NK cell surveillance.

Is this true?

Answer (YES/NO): NO